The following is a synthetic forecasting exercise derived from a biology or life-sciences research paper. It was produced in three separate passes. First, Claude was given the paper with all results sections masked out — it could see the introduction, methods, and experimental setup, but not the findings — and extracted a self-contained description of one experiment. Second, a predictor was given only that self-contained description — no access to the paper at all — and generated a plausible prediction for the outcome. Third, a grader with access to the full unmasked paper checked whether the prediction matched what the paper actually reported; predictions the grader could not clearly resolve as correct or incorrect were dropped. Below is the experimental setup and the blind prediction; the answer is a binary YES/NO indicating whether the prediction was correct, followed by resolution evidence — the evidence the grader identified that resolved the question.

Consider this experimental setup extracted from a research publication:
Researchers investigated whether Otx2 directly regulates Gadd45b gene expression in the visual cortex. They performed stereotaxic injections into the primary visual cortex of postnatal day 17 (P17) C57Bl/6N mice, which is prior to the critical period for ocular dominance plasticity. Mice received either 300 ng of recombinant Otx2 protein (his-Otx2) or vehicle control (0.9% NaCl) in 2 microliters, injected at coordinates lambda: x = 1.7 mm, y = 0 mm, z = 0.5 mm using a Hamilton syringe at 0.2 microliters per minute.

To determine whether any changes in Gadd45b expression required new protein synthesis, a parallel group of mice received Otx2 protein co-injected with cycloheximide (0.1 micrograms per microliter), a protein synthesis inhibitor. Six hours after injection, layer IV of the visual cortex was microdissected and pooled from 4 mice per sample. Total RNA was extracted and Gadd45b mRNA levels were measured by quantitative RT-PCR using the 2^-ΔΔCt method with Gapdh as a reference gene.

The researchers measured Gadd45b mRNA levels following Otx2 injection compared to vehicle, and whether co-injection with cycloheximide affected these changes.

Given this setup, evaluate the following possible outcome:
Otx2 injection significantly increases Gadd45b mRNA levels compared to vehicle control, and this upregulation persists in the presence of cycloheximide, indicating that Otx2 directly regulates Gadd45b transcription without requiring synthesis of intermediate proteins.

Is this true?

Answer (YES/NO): YES